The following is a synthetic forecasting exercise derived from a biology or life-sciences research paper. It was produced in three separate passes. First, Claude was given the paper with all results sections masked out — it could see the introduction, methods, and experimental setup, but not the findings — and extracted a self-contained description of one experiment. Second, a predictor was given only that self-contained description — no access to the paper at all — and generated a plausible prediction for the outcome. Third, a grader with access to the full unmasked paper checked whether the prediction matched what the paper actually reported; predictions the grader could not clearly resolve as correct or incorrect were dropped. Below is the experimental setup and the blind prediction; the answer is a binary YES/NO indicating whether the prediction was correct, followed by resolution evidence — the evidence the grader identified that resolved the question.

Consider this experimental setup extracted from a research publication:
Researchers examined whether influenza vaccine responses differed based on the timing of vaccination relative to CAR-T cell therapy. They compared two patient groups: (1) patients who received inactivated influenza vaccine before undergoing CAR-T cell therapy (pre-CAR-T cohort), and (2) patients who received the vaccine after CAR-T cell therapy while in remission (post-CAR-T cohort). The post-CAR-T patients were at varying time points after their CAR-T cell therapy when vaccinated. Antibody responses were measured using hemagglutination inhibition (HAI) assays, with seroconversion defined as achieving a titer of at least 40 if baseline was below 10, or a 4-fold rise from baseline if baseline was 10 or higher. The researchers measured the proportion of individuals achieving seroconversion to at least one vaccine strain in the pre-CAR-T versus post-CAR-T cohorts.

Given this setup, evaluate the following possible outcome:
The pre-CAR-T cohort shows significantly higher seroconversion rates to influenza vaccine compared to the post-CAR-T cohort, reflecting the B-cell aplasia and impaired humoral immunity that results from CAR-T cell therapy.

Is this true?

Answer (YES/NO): NO